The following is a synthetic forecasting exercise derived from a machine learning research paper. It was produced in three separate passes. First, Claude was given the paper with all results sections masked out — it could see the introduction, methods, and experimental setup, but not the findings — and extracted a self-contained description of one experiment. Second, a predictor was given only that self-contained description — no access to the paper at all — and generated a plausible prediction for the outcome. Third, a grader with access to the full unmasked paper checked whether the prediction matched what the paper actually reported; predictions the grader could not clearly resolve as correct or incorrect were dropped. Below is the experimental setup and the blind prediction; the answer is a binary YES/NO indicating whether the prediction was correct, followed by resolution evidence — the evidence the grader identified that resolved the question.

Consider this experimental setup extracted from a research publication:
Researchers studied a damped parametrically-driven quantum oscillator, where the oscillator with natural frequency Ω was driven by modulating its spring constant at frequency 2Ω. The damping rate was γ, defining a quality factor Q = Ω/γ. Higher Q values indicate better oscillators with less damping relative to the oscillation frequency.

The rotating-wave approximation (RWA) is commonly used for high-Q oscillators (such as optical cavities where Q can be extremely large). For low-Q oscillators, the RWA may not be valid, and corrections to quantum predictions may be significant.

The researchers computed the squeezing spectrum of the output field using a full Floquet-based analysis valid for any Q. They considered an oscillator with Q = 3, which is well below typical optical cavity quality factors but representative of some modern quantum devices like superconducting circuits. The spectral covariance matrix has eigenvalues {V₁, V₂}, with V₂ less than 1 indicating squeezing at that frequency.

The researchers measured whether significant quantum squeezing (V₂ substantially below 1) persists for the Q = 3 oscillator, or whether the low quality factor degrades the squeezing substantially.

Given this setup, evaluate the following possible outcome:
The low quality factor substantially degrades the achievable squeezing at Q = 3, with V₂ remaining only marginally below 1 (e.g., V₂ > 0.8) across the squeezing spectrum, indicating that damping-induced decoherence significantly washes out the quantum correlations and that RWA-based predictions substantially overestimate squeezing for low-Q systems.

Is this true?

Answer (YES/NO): NO